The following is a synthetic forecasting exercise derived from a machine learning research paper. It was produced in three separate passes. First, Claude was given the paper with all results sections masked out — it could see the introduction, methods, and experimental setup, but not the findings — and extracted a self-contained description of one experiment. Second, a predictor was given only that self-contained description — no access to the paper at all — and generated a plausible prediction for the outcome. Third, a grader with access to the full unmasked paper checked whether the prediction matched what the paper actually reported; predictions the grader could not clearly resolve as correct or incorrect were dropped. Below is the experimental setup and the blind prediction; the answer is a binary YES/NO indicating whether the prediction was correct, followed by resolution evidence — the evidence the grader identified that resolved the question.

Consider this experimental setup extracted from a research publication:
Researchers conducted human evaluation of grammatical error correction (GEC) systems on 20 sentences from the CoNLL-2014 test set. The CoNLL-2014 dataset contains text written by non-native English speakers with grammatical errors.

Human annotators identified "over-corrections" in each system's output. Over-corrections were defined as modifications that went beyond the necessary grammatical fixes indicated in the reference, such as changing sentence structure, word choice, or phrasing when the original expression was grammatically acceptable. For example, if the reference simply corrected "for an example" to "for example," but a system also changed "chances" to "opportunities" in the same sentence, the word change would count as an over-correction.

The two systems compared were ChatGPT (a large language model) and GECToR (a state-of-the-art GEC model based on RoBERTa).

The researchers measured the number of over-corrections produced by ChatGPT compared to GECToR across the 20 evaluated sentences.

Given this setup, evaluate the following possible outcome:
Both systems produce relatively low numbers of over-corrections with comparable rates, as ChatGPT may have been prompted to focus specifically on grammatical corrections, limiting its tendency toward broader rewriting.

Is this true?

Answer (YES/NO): NO